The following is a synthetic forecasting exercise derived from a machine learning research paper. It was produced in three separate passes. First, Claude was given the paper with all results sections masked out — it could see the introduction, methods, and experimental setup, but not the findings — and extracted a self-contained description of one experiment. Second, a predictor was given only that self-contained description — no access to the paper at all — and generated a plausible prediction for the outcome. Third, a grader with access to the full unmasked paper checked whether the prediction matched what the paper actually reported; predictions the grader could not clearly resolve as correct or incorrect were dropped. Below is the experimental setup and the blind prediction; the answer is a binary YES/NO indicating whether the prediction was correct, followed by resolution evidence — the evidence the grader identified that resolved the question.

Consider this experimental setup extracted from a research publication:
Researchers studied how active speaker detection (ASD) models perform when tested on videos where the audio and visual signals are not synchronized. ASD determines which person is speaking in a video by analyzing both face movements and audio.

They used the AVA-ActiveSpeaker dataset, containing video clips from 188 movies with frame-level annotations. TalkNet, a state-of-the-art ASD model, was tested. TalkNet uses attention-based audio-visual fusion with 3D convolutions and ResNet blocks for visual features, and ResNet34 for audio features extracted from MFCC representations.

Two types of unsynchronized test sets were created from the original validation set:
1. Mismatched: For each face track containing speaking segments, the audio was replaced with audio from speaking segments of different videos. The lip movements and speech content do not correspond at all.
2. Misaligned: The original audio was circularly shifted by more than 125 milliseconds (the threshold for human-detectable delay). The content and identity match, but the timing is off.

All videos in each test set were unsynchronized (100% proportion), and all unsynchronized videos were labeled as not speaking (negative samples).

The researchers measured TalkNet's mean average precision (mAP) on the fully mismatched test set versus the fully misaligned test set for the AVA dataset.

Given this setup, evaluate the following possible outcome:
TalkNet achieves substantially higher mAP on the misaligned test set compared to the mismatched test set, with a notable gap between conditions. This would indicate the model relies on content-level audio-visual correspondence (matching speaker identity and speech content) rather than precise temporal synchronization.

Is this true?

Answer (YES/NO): NO